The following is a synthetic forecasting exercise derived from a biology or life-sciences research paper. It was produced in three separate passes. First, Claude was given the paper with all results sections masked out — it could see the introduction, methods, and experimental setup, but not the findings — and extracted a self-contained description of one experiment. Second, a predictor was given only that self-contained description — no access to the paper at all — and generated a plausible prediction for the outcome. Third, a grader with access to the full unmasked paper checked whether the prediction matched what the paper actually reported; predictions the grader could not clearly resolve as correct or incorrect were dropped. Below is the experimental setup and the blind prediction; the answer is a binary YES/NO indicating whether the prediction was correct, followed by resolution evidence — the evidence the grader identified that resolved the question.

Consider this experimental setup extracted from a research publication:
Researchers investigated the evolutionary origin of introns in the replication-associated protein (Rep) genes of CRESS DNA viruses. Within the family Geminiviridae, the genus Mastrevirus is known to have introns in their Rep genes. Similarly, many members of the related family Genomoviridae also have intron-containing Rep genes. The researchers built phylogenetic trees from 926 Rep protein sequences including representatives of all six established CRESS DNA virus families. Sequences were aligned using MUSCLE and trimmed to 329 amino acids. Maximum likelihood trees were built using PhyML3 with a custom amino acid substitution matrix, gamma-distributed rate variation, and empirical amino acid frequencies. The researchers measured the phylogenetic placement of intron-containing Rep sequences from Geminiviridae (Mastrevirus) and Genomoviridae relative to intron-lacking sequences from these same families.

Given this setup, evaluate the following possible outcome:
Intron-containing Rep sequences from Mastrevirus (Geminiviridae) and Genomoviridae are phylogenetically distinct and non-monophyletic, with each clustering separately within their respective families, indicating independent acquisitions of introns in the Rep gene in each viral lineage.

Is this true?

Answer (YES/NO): NO